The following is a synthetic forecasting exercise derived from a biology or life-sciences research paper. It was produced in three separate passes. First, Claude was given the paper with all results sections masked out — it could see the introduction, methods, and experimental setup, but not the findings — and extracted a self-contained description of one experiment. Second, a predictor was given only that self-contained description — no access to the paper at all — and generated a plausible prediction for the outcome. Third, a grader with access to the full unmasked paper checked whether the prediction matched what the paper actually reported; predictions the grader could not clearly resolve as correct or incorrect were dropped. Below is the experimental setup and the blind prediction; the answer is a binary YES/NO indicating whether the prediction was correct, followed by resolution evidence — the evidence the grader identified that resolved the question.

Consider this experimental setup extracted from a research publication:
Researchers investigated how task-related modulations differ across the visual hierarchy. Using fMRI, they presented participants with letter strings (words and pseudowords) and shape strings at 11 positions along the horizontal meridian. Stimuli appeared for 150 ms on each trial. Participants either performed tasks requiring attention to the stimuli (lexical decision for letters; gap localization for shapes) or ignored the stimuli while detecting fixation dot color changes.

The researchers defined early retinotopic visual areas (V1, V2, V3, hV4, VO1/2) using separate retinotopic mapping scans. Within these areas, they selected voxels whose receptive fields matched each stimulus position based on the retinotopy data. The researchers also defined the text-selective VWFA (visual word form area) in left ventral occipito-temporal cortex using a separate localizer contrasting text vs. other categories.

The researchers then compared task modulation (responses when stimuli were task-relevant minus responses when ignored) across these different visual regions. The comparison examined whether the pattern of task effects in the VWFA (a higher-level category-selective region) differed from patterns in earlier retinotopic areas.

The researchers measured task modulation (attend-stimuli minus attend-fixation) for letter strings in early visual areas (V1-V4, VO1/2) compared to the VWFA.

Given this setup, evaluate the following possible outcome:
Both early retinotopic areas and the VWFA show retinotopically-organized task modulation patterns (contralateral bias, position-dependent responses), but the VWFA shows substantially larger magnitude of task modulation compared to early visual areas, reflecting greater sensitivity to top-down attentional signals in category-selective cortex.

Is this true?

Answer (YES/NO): NO